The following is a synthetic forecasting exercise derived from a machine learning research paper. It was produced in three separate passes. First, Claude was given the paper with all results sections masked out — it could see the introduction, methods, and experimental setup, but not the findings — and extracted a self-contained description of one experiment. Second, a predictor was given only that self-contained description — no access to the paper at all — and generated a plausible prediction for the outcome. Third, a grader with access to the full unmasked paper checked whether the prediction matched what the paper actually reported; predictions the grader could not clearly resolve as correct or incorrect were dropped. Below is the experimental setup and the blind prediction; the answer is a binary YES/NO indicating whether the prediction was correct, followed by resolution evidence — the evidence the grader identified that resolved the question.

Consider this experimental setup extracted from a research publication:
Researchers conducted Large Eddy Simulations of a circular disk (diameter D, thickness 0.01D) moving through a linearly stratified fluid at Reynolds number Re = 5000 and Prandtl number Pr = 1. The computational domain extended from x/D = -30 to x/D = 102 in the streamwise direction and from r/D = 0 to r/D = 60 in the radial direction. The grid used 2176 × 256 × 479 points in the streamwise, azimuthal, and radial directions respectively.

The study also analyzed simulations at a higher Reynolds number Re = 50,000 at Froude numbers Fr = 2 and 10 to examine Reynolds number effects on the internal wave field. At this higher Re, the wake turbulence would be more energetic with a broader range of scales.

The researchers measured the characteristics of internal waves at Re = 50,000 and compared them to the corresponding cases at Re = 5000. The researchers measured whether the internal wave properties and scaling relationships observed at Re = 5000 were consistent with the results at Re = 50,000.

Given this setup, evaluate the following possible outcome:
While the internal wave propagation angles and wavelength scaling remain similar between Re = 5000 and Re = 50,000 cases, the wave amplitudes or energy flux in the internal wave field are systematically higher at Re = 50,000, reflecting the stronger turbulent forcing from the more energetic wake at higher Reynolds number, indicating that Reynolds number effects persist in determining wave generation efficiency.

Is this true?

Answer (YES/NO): YES